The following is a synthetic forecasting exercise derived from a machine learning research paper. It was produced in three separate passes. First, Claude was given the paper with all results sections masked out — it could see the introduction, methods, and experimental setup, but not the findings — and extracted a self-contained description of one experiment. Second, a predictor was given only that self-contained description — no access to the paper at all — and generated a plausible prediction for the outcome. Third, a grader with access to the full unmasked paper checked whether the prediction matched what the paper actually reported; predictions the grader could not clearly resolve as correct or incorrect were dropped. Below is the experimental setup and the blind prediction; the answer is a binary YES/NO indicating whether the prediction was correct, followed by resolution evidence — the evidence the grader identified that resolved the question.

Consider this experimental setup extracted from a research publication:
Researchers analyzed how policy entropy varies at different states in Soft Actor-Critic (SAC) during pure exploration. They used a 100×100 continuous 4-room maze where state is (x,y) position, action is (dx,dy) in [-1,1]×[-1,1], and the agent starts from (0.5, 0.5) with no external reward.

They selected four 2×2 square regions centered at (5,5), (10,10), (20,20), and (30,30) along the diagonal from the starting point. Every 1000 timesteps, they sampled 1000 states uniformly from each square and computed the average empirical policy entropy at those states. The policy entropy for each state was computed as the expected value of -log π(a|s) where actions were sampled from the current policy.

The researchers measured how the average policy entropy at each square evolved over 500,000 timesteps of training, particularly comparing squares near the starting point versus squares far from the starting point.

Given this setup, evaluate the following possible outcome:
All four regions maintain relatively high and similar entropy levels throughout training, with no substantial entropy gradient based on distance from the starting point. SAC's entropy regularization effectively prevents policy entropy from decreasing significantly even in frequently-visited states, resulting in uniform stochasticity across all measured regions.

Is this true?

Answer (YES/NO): NO